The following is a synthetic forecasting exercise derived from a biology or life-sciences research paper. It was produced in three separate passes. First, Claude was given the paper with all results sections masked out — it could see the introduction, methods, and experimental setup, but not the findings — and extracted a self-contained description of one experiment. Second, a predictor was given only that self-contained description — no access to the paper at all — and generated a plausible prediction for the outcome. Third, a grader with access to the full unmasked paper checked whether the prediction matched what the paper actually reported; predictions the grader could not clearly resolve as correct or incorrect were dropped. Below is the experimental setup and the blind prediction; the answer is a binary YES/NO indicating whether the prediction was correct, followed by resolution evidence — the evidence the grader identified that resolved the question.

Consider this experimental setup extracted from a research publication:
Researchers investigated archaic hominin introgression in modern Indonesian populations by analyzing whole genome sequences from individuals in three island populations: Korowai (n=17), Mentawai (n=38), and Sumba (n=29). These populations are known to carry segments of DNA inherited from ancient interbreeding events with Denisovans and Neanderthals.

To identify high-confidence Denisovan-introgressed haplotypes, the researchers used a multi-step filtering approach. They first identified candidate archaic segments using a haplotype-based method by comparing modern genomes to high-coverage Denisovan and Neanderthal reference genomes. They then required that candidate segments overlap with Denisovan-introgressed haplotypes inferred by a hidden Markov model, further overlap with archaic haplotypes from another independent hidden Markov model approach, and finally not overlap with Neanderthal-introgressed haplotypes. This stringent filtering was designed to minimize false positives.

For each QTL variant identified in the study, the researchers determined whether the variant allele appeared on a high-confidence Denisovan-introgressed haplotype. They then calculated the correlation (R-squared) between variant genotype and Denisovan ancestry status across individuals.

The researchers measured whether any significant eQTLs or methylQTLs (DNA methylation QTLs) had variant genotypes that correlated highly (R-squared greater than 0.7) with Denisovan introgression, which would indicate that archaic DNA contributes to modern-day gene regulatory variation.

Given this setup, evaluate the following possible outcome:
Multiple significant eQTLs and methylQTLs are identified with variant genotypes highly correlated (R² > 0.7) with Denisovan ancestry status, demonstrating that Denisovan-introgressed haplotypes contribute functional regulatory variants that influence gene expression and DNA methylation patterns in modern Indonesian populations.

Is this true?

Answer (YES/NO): YES